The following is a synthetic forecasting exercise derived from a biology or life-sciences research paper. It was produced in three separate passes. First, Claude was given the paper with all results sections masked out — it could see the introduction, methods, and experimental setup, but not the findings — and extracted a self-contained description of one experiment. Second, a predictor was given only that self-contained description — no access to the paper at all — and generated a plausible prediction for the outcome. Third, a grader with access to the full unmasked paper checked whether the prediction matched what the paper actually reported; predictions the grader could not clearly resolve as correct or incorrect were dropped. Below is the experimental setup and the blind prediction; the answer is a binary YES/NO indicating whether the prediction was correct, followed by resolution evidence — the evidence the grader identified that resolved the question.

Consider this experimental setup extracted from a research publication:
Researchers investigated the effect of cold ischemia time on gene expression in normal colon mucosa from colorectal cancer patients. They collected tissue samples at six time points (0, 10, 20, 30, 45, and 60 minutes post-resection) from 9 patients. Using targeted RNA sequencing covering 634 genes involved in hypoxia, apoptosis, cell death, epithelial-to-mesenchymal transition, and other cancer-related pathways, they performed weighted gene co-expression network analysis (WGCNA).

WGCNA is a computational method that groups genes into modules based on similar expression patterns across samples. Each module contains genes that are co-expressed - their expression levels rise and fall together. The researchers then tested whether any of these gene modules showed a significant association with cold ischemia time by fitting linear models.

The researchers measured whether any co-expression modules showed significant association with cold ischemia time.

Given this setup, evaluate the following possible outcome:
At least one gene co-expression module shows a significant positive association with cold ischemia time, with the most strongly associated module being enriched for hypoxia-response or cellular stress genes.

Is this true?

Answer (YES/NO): NO